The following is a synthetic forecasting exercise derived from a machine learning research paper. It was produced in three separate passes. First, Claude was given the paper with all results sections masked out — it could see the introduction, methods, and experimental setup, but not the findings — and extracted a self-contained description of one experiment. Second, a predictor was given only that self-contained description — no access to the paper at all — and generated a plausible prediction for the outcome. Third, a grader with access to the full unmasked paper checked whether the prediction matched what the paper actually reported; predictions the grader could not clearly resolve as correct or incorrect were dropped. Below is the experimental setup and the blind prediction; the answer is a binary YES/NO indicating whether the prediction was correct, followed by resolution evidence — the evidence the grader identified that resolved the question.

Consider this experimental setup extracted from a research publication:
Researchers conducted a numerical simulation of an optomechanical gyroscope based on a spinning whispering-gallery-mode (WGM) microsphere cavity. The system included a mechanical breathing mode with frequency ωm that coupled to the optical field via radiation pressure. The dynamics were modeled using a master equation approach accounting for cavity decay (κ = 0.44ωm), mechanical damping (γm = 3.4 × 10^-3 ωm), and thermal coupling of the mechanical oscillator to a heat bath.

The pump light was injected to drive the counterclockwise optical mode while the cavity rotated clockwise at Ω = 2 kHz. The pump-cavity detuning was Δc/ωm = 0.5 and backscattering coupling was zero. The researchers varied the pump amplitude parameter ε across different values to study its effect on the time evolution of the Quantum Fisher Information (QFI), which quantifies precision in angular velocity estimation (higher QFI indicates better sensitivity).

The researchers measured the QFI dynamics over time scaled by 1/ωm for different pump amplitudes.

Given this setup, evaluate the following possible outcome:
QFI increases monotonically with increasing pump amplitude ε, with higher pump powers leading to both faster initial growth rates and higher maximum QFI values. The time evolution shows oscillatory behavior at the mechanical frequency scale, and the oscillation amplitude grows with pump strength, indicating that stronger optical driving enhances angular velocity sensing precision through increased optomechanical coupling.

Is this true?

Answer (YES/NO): NO